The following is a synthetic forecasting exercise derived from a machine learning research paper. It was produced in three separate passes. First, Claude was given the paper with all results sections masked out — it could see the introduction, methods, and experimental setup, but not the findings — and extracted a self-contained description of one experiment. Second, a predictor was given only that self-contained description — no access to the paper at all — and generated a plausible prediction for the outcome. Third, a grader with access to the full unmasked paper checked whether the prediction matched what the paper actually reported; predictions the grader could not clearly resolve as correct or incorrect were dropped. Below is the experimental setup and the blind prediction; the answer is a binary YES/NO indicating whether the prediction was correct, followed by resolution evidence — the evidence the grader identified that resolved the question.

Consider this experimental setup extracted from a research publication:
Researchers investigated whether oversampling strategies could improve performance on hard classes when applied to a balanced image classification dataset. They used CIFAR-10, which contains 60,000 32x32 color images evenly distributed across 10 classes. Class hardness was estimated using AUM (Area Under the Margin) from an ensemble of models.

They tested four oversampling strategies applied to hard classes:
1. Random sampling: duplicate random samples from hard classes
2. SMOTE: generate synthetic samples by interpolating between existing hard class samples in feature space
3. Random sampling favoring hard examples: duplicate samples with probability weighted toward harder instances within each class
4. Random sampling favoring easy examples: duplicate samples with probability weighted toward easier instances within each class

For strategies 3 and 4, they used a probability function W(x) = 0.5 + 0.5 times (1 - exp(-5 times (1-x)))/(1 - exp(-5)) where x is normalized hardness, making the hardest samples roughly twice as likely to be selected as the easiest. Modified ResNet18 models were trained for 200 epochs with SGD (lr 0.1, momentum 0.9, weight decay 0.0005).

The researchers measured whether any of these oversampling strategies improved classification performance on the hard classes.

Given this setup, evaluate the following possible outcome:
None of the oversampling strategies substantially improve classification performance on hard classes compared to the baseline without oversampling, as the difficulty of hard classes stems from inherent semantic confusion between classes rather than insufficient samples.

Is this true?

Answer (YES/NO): YES